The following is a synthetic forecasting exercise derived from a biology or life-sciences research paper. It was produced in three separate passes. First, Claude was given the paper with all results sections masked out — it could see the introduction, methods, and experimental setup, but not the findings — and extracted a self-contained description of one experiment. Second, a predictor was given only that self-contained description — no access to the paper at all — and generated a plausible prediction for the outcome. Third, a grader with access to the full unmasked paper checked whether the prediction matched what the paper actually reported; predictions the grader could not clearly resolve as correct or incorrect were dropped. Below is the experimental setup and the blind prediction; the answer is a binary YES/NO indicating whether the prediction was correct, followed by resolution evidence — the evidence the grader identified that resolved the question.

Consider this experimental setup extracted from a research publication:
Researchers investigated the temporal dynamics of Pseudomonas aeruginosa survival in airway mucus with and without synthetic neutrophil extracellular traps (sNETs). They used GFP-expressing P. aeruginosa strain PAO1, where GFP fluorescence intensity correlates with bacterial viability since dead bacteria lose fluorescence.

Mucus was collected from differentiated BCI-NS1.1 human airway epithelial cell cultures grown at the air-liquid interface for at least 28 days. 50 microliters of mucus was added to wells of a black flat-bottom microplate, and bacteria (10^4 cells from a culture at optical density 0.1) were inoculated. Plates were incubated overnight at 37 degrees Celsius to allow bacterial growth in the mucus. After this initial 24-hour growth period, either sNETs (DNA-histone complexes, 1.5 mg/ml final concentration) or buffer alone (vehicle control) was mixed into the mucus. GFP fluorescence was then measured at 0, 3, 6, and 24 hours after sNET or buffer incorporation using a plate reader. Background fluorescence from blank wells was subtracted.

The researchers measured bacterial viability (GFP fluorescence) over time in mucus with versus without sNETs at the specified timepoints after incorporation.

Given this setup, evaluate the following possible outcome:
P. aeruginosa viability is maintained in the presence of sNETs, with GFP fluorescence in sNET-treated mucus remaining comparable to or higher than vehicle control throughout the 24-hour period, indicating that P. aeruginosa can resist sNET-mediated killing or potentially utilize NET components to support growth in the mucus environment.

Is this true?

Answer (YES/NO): YES